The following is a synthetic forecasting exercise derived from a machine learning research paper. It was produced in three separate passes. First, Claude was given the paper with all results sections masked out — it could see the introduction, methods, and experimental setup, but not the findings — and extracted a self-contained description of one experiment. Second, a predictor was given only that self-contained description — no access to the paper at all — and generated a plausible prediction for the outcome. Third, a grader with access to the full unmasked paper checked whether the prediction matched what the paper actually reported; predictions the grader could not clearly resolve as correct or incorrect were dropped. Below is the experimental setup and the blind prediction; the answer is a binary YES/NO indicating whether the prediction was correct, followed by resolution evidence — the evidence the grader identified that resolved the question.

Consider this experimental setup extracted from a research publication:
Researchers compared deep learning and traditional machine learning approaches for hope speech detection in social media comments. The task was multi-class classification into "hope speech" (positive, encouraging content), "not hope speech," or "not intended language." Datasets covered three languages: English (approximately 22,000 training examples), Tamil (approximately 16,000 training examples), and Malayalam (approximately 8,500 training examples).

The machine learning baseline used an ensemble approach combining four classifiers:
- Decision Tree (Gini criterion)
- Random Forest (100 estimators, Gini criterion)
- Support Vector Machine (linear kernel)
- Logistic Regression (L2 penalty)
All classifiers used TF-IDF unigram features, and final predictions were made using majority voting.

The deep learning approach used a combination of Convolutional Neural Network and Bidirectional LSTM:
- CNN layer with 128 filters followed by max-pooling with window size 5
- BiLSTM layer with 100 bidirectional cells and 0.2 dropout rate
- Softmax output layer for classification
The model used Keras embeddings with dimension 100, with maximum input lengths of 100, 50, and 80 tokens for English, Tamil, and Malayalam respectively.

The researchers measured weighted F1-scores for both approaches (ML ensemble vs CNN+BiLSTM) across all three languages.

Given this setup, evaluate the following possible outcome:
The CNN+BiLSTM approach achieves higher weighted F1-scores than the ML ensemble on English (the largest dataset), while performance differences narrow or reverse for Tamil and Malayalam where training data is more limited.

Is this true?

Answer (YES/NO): NO